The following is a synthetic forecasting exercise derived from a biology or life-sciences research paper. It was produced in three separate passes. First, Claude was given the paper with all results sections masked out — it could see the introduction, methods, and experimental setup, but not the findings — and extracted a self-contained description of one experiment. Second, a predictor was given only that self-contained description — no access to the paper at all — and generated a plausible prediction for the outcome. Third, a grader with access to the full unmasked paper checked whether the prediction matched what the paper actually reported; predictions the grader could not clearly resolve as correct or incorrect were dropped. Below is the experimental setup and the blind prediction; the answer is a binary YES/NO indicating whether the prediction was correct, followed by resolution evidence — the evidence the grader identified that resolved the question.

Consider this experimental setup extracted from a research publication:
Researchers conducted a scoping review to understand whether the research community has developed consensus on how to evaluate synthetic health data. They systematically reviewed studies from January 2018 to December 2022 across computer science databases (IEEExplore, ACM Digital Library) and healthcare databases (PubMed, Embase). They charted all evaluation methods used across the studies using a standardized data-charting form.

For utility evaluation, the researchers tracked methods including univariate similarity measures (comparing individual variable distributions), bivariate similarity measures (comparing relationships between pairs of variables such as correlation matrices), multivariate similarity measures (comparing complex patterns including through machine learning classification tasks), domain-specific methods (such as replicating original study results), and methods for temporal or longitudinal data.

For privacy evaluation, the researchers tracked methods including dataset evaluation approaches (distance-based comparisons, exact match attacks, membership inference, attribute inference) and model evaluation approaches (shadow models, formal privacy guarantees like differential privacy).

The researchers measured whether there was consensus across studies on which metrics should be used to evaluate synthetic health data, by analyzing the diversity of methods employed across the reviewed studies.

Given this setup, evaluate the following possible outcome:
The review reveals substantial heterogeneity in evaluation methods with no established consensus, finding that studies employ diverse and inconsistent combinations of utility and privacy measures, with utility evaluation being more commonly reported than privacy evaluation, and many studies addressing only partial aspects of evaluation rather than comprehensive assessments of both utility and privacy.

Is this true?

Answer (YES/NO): YES